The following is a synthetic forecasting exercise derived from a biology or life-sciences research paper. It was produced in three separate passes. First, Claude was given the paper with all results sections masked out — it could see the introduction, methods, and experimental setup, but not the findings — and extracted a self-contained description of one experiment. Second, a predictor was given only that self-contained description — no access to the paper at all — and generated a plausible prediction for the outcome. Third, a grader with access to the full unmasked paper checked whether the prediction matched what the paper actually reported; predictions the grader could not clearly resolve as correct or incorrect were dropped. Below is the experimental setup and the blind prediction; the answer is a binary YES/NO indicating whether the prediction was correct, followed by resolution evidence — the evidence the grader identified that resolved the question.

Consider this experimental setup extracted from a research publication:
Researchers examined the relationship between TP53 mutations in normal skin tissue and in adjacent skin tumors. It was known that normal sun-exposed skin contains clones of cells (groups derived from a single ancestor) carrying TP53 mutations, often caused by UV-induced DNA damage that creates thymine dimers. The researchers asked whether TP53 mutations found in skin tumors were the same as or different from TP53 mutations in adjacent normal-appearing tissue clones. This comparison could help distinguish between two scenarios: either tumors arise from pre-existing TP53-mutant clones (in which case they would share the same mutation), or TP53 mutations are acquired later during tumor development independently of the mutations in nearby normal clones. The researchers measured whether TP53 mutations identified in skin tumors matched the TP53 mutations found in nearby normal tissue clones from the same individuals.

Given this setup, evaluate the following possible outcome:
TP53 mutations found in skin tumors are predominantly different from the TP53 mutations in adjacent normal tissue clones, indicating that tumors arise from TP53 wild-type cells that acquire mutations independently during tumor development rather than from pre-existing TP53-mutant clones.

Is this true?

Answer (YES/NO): YES